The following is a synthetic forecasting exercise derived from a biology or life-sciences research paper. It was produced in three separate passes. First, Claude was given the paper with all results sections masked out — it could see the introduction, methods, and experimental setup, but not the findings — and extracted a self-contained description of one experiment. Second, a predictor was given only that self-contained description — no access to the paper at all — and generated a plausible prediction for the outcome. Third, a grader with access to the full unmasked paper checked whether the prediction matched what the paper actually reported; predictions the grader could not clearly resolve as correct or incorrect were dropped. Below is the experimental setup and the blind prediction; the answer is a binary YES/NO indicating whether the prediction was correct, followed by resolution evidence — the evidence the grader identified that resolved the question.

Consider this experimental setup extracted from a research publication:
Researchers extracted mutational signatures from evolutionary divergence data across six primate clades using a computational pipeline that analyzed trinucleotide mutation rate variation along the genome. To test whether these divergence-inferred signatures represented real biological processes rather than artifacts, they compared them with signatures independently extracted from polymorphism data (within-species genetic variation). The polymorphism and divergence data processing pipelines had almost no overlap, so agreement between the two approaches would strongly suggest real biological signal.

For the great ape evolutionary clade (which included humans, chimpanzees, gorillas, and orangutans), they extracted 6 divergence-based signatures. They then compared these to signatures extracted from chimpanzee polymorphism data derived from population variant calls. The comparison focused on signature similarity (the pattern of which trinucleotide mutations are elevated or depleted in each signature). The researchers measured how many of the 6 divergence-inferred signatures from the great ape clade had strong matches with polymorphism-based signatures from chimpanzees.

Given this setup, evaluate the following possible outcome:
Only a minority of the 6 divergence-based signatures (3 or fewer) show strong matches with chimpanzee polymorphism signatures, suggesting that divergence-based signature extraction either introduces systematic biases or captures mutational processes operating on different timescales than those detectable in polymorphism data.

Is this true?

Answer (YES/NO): NO